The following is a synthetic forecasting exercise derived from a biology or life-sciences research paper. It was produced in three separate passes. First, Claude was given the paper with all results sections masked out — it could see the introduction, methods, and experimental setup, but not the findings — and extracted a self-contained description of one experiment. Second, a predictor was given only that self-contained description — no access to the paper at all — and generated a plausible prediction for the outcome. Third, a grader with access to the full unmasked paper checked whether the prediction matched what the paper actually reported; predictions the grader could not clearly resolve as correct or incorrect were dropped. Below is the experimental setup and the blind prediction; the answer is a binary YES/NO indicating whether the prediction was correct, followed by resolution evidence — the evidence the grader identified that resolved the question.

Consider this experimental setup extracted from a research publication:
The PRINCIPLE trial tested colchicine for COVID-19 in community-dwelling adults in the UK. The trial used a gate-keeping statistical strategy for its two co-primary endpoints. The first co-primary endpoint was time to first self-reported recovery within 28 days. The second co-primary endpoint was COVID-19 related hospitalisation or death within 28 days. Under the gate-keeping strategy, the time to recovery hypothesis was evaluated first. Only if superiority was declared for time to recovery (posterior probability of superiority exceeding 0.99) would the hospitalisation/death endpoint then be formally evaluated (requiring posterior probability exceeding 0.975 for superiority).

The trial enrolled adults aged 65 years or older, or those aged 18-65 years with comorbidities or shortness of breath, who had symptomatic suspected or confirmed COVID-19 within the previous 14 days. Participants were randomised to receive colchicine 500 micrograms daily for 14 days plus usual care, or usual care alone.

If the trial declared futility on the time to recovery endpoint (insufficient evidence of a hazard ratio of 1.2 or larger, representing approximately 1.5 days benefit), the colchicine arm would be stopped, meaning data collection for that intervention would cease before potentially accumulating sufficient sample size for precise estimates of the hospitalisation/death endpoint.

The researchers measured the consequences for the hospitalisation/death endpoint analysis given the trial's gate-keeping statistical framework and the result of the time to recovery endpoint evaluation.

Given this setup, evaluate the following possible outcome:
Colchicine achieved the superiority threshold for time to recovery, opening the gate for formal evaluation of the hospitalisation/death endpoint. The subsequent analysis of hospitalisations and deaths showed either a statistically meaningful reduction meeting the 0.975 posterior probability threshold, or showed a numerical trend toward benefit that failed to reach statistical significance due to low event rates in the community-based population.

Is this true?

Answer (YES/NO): NO